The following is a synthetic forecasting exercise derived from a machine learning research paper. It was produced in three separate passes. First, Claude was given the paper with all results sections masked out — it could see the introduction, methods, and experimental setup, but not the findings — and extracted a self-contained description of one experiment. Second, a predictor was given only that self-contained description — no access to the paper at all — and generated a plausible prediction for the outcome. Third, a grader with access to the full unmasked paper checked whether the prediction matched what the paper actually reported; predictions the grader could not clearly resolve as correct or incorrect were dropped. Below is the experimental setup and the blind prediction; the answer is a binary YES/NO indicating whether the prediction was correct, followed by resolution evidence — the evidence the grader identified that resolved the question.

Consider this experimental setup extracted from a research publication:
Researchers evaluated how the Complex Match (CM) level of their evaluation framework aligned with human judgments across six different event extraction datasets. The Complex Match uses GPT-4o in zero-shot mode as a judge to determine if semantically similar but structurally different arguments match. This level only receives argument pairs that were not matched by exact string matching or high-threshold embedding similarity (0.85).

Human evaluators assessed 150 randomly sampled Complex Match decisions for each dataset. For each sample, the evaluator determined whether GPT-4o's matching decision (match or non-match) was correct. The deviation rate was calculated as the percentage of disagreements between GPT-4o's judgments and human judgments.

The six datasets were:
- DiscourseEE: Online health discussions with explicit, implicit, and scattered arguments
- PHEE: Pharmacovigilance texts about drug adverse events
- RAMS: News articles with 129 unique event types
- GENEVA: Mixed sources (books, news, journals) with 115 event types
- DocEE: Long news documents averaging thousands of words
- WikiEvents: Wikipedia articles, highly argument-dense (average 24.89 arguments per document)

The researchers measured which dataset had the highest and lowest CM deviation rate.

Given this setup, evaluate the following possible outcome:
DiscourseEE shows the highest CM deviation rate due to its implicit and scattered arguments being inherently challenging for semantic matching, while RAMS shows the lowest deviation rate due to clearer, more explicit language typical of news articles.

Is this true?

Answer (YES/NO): NO